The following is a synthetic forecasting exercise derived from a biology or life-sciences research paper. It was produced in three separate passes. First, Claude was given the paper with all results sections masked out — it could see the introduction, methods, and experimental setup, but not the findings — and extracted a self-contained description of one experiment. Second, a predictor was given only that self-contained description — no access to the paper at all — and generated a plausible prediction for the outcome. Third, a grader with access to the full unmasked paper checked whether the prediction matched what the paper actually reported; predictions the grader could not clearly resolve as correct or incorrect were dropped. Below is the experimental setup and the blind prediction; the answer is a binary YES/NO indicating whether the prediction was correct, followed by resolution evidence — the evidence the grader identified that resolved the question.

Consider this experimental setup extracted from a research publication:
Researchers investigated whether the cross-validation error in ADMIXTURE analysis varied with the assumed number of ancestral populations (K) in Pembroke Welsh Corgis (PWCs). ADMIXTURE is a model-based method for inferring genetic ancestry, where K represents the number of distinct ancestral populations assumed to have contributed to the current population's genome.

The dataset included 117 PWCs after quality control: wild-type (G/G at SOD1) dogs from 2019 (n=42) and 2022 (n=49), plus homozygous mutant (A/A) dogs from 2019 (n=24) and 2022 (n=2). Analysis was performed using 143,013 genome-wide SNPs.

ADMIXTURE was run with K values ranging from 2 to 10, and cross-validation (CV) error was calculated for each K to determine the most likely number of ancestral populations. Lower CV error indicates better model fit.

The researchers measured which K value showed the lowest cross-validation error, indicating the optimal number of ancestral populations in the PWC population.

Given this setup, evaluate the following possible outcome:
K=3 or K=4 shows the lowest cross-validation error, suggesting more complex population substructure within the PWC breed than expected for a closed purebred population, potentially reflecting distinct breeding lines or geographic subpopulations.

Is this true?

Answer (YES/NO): NO